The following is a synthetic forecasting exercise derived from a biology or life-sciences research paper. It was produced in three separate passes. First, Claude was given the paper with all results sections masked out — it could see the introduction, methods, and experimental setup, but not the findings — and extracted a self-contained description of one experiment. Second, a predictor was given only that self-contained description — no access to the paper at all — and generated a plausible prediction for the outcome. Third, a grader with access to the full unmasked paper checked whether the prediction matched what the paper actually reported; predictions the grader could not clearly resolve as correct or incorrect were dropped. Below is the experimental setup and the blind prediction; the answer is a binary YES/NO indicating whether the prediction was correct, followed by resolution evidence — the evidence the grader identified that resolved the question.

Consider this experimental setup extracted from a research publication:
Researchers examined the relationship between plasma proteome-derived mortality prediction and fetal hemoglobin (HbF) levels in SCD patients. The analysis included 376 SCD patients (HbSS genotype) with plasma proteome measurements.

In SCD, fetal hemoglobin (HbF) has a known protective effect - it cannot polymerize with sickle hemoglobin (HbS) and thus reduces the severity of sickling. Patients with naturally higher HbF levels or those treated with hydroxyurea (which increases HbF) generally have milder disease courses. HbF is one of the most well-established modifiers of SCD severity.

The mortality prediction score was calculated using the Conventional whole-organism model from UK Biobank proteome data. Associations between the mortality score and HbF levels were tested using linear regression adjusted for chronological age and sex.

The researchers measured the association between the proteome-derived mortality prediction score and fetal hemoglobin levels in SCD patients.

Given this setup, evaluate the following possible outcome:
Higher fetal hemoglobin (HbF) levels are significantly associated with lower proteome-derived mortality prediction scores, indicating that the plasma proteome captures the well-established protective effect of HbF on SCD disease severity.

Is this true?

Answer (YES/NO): NO